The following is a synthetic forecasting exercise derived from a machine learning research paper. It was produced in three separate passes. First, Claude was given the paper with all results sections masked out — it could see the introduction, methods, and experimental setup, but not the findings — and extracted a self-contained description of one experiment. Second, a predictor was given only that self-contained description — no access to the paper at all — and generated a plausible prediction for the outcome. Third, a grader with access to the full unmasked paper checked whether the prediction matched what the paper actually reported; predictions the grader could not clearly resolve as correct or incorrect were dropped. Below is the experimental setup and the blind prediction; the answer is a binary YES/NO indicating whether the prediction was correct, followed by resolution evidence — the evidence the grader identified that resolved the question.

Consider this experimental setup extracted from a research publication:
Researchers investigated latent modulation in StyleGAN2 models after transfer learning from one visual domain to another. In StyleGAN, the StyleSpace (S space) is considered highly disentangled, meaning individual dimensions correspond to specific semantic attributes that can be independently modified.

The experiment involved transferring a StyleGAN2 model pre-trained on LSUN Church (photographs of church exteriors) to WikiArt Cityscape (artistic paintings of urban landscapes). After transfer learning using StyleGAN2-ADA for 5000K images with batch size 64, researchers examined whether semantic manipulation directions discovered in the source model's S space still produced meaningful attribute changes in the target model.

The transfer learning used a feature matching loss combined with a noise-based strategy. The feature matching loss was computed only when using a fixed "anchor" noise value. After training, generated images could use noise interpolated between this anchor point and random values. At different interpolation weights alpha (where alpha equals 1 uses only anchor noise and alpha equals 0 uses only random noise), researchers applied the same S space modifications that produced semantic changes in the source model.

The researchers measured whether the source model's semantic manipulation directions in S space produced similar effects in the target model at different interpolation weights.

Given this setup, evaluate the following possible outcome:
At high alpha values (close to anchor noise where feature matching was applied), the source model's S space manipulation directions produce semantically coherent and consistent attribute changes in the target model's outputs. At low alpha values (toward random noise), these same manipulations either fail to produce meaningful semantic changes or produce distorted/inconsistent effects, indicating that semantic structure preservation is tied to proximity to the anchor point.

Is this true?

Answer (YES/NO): YES